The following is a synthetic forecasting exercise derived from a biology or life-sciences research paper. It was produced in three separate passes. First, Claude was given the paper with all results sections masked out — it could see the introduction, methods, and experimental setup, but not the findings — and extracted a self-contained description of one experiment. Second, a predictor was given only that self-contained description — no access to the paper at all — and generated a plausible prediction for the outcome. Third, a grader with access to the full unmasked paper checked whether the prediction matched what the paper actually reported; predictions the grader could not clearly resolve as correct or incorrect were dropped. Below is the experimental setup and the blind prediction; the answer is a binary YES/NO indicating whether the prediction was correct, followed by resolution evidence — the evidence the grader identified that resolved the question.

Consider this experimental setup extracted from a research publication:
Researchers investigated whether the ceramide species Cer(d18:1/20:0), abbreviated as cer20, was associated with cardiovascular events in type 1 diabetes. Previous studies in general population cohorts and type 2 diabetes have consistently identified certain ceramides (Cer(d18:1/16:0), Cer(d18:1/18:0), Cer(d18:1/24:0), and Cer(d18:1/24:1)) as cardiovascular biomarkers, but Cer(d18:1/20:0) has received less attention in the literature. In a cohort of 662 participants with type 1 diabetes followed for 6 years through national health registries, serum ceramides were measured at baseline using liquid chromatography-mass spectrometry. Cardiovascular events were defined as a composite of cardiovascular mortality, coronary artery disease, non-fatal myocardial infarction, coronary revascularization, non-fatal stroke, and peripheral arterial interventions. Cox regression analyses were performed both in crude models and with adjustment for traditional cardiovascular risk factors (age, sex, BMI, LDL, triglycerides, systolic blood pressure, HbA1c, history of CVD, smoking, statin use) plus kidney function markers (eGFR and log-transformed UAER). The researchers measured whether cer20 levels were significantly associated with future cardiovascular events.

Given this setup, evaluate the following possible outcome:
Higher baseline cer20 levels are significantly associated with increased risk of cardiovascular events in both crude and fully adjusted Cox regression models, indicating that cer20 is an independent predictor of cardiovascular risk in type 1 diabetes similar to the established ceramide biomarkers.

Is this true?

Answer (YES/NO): NO